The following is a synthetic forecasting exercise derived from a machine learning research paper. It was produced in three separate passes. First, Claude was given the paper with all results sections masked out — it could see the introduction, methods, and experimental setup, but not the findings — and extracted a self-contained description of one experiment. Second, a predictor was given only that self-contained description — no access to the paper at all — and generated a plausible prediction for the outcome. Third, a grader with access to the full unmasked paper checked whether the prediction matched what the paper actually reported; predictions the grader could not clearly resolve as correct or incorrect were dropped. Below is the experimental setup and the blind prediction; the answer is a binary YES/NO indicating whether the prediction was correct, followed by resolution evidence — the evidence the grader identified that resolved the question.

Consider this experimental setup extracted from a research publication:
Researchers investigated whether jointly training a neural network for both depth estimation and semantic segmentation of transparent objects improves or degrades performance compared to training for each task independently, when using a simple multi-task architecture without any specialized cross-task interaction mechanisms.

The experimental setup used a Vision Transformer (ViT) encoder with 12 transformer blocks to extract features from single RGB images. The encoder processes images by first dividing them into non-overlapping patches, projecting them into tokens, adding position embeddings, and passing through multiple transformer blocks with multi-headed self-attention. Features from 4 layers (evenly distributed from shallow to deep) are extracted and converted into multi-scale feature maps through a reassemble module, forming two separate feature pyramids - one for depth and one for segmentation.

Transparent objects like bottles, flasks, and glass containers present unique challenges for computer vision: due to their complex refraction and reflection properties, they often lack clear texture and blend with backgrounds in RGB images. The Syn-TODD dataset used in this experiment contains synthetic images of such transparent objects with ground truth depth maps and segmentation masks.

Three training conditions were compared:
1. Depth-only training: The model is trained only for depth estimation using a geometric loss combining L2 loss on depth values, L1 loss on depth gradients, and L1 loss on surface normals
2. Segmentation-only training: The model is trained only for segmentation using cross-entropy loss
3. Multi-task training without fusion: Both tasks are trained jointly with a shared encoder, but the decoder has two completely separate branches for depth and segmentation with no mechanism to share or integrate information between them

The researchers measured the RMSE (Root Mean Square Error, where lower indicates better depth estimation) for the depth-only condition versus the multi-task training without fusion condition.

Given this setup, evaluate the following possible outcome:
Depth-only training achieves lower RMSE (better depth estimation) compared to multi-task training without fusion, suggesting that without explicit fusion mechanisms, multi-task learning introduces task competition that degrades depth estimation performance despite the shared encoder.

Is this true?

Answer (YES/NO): YES